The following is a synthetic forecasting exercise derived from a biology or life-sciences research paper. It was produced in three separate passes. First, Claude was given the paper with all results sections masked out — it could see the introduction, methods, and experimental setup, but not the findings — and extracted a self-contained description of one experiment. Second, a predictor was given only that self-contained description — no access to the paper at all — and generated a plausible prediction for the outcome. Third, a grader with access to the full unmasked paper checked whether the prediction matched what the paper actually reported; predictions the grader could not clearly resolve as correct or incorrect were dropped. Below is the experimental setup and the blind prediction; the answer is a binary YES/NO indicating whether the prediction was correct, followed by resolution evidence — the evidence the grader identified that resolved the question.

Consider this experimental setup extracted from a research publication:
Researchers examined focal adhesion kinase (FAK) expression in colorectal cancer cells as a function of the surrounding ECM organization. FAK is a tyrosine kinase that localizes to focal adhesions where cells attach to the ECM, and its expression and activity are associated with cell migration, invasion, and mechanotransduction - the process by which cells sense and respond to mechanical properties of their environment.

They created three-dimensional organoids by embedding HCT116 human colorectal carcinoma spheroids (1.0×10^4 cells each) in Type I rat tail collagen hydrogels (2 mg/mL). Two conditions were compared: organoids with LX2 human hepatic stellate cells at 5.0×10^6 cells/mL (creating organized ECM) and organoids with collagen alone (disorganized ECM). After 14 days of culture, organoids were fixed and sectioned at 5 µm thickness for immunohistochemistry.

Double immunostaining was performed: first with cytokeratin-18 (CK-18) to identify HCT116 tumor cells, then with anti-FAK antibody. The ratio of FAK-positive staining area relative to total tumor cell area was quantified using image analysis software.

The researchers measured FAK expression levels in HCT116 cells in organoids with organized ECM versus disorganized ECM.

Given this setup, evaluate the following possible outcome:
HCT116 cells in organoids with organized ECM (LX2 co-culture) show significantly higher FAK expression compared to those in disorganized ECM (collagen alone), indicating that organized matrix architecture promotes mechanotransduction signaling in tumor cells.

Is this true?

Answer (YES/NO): NO